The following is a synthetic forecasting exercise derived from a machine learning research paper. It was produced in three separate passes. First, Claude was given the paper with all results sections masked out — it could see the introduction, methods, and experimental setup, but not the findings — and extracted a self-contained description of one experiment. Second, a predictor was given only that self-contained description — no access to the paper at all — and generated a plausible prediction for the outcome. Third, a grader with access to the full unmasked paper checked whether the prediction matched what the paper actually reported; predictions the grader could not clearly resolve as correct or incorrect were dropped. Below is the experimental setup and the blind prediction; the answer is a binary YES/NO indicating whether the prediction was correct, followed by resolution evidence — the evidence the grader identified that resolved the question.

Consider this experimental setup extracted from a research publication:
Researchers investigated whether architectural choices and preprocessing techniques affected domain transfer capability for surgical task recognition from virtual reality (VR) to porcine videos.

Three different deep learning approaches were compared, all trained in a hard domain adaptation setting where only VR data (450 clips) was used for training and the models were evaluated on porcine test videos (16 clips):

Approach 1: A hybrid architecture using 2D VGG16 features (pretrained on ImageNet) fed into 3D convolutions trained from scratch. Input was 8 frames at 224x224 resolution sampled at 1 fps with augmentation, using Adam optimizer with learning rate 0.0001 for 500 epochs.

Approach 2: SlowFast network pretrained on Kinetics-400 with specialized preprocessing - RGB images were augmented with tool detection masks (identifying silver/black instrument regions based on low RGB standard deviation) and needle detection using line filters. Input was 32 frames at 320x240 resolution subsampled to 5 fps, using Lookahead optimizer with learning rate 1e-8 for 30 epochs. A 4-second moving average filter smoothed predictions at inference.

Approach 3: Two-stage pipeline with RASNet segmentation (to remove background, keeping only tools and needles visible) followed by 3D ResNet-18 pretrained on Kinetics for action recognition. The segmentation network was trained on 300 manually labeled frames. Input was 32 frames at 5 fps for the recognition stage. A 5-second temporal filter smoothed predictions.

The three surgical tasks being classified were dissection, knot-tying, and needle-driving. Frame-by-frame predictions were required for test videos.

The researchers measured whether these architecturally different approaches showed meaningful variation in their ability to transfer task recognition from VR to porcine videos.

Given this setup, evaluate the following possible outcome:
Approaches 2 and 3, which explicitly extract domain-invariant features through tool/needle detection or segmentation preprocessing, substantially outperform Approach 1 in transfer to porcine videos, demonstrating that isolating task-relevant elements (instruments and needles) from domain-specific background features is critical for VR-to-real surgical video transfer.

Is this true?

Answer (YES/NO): NO